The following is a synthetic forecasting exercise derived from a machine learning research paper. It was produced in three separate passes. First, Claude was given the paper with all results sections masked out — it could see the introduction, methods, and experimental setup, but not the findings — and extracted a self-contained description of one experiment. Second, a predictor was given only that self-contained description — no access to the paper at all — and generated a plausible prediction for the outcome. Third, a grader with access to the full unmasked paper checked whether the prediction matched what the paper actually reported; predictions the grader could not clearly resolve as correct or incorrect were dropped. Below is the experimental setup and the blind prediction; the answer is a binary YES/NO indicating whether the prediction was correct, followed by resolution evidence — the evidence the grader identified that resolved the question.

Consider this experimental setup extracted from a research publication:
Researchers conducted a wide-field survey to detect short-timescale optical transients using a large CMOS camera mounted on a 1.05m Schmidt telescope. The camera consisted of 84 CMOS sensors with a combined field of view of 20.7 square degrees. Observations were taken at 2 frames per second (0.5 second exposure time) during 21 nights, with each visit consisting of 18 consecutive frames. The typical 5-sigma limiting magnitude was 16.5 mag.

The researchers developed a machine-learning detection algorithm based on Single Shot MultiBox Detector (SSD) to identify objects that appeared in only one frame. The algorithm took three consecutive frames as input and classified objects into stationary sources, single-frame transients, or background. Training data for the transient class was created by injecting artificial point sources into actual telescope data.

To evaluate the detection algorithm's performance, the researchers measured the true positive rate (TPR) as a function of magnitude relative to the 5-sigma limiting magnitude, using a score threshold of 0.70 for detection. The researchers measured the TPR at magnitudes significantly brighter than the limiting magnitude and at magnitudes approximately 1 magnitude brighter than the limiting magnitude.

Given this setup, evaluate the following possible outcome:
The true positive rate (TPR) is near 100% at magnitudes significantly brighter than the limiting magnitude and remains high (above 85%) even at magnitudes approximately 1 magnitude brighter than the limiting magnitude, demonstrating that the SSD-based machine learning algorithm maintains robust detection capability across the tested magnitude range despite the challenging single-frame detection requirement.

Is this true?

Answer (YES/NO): NO